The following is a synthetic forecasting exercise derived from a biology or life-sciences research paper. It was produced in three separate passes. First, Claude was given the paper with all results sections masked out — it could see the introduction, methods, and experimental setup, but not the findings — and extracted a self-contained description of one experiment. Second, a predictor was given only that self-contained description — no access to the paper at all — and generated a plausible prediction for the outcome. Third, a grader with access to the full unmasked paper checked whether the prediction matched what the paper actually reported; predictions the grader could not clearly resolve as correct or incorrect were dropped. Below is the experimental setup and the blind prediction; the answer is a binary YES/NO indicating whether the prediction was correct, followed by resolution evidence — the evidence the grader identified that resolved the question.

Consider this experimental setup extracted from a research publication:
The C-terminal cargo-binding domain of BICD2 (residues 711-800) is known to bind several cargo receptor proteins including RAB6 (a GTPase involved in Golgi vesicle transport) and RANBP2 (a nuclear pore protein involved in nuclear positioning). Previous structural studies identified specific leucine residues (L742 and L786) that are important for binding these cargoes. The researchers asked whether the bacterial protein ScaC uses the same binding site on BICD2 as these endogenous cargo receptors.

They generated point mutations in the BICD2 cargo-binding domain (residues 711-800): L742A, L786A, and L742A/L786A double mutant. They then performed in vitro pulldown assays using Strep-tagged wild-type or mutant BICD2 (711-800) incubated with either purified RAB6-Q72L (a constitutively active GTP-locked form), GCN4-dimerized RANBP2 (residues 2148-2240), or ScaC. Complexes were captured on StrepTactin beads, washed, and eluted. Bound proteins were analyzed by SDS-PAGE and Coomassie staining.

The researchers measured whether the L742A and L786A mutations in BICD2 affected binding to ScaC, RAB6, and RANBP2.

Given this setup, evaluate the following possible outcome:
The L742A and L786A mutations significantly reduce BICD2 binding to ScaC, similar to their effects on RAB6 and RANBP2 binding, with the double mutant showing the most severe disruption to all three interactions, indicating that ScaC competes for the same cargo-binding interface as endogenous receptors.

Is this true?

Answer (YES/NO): NO